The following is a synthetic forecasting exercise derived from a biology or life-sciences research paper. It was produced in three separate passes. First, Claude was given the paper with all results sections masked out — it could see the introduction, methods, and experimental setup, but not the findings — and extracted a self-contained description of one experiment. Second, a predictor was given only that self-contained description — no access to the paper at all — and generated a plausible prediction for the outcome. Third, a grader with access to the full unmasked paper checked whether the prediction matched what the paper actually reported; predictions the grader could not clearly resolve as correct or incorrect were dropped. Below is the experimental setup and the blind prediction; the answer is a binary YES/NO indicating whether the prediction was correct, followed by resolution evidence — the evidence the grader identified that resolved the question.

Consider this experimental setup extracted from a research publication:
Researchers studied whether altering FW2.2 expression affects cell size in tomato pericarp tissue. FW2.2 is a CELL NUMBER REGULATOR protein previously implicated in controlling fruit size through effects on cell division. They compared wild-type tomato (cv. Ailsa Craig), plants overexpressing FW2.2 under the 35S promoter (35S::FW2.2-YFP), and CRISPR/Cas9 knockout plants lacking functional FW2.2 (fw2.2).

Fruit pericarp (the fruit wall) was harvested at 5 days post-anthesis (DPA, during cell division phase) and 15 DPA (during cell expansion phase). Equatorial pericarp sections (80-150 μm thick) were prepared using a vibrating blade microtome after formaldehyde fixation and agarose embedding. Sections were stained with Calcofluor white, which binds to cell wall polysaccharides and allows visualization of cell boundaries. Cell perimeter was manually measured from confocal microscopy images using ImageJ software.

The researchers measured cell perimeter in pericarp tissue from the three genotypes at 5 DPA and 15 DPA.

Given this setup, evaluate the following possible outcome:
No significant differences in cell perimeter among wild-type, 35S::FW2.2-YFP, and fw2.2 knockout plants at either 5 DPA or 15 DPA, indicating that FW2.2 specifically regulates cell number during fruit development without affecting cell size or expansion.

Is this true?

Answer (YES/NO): YES